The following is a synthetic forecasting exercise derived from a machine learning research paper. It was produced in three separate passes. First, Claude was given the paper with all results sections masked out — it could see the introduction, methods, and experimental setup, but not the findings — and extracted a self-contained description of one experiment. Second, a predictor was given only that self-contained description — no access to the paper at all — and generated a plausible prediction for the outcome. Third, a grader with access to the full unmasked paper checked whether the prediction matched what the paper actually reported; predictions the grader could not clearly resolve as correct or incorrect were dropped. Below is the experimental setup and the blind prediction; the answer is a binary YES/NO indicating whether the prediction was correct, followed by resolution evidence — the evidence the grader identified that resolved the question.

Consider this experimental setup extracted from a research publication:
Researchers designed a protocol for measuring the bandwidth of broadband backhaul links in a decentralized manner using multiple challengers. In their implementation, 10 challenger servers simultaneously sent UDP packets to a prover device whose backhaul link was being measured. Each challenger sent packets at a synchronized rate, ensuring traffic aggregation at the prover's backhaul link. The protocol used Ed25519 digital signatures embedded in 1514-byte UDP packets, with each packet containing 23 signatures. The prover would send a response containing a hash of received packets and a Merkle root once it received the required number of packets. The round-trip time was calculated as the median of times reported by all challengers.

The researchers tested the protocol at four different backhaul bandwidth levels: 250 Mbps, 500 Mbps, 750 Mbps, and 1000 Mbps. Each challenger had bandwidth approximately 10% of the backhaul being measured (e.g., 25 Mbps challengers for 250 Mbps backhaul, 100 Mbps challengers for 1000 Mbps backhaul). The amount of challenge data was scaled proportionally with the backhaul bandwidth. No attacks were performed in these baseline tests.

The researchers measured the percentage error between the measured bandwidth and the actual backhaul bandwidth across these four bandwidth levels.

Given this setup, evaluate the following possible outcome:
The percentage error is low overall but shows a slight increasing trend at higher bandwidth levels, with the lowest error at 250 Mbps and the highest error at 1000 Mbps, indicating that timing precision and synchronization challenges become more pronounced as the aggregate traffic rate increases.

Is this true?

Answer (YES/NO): YES